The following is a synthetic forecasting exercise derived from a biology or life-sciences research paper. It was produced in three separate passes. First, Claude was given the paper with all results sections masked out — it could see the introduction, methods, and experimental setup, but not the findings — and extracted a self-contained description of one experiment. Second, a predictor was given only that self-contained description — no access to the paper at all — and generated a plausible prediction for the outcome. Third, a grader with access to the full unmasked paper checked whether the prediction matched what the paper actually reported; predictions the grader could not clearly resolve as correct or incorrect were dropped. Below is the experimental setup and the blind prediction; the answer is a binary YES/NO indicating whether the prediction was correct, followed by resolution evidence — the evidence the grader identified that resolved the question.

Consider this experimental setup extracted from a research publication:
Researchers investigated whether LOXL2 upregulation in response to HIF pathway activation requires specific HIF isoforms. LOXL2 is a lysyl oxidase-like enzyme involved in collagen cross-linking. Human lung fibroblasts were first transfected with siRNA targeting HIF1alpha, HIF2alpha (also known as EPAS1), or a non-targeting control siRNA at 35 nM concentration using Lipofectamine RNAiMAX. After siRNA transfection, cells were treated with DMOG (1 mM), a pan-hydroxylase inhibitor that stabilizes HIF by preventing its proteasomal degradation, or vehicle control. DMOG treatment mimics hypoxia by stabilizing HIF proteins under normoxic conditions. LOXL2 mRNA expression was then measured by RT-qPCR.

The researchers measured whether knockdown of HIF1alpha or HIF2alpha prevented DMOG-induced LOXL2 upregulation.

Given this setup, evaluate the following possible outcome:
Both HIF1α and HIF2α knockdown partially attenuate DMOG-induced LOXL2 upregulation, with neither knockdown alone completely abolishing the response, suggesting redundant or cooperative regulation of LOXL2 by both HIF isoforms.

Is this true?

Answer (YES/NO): NO